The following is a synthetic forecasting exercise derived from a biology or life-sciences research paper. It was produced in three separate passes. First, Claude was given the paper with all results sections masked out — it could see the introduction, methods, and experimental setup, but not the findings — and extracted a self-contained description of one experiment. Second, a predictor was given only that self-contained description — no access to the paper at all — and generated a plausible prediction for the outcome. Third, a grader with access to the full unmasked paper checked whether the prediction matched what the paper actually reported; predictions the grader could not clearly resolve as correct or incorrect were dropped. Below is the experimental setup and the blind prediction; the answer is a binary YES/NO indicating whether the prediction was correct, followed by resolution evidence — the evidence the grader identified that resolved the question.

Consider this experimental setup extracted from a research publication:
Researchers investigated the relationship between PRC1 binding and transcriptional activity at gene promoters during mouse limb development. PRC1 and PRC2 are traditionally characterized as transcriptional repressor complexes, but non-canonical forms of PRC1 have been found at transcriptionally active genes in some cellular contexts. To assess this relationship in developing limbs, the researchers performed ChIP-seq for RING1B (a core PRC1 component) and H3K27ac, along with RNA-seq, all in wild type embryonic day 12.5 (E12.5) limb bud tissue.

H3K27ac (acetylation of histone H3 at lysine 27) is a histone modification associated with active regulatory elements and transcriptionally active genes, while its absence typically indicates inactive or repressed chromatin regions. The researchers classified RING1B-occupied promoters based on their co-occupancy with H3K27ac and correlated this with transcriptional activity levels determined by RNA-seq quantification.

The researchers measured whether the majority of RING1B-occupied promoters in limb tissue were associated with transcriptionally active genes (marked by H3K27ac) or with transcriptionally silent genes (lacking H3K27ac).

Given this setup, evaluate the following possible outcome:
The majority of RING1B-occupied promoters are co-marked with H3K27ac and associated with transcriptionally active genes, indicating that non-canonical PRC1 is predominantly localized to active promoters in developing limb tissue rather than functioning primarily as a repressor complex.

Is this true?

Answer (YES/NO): YES